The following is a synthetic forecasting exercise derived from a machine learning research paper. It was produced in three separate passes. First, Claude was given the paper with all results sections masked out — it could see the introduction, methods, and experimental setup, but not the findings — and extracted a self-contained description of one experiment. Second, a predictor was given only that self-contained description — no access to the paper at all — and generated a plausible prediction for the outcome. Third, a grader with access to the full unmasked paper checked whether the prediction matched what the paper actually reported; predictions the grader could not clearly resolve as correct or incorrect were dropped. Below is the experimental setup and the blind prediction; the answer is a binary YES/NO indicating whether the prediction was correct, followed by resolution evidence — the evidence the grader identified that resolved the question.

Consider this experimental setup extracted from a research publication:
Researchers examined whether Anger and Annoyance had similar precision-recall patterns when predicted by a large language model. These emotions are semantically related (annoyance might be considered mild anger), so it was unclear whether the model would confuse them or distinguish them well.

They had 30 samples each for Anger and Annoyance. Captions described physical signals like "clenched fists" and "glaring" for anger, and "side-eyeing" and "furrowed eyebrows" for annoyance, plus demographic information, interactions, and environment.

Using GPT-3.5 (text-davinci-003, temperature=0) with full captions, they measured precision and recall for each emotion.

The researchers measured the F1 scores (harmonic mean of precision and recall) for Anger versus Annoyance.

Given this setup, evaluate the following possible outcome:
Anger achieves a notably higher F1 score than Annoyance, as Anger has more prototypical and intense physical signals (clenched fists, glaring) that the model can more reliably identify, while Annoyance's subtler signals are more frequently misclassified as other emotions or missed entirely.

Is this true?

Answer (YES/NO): YES